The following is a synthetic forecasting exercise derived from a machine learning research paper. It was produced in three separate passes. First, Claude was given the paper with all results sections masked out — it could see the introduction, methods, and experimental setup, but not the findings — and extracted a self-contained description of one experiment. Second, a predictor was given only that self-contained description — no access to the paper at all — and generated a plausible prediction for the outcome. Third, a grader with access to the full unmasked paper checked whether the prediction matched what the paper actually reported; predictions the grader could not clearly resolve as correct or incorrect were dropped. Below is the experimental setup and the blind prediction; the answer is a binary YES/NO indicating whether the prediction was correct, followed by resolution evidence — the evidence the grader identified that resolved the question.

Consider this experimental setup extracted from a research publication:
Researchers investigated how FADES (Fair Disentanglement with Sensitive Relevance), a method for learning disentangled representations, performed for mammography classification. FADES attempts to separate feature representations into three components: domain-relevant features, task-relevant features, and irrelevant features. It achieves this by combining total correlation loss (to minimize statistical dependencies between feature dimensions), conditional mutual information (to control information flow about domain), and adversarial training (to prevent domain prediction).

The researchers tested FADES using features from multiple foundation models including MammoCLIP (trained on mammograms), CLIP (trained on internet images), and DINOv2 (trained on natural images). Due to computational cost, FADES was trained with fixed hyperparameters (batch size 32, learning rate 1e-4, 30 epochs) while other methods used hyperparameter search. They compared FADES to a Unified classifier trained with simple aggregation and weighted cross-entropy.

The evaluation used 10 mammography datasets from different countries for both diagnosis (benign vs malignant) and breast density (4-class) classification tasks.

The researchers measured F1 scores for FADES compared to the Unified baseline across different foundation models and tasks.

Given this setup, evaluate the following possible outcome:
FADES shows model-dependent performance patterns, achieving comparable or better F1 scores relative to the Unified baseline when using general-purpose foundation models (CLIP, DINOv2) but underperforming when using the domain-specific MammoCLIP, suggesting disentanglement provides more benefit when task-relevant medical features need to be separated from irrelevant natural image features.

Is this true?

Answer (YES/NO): NO